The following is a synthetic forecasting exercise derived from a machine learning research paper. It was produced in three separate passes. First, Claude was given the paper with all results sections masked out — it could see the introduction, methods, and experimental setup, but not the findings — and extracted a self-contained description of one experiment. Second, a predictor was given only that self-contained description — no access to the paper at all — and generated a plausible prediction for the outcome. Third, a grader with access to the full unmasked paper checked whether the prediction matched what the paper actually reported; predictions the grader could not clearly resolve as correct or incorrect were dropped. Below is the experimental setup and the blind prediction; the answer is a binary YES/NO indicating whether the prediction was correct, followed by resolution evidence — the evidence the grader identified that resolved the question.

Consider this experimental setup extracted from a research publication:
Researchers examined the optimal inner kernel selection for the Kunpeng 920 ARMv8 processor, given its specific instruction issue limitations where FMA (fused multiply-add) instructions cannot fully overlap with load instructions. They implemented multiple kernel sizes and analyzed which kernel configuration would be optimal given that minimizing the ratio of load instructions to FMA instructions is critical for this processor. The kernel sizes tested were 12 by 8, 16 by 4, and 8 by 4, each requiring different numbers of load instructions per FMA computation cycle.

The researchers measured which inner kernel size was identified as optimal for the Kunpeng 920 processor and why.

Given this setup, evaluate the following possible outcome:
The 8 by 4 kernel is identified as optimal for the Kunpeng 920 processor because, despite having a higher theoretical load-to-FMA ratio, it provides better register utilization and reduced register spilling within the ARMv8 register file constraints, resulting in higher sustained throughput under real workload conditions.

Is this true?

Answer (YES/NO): NO